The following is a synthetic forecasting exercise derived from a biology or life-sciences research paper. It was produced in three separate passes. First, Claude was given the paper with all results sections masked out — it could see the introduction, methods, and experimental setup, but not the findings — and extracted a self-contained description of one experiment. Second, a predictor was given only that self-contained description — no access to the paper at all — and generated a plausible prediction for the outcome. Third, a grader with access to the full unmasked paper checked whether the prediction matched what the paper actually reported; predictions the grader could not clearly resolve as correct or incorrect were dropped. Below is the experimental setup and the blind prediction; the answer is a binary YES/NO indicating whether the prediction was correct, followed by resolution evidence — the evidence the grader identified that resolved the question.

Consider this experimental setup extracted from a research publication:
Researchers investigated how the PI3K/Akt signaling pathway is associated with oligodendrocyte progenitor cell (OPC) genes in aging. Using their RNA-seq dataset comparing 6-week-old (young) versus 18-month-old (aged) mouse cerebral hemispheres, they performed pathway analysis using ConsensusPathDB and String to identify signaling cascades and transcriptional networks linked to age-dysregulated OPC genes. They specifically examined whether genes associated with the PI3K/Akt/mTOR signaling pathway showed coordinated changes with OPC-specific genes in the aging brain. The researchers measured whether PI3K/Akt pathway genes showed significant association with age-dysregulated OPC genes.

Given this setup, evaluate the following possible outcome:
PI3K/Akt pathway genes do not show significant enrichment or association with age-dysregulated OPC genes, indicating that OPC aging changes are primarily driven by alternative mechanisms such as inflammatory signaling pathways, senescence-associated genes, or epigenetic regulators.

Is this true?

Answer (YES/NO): NO